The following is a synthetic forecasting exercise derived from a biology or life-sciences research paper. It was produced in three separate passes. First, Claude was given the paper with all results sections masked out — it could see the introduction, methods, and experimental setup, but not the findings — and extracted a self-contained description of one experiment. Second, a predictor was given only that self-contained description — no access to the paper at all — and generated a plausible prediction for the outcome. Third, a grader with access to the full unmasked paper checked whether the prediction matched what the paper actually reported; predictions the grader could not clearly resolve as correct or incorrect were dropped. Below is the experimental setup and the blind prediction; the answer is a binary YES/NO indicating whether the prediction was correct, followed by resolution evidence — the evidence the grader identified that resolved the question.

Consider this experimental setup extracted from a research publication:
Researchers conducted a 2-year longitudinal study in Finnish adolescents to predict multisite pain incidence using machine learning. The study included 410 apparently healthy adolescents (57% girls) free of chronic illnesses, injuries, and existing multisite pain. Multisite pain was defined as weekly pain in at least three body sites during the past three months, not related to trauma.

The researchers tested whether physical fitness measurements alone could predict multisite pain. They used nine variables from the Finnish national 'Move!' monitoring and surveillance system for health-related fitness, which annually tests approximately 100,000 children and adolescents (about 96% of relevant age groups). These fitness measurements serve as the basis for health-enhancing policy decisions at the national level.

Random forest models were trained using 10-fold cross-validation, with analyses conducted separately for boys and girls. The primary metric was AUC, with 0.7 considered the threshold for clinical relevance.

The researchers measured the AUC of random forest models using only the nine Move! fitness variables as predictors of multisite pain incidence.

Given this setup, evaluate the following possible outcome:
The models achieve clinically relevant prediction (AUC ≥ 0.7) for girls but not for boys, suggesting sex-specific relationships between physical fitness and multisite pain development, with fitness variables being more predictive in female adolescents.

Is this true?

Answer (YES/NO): NO